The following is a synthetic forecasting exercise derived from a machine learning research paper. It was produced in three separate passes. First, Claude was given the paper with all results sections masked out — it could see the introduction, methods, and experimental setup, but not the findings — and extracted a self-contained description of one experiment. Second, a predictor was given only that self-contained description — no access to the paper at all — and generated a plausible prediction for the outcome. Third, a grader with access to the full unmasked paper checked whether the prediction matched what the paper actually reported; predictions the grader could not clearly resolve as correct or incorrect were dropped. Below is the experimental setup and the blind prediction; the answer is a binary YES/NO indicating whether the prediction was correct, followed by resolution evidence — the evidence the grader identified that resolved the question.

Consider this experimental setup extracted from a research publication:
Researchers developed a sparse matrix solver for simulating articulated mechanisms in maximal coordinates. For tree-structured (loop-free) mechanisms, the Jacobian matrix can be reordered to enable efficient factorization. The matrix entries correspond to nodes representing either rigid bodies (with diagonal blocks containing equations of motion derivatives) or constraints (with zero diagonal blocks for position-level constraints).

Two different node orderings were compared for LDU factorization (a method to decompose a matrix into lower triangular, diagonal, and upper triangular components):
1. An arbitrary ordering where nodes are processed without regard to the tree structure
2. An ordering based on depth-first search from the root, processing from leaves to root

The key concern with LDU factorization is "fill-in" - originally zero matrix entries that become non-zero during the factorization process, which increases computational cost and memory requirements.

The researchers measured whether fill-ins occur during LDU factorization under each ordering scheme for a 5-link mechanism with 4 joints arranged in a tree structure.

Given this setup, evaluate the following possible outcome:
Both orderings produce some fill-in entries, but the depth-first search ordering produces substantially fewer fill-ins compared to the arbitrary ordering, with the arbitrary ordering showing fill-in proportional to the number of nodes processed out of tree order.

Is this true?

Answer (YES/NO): NO